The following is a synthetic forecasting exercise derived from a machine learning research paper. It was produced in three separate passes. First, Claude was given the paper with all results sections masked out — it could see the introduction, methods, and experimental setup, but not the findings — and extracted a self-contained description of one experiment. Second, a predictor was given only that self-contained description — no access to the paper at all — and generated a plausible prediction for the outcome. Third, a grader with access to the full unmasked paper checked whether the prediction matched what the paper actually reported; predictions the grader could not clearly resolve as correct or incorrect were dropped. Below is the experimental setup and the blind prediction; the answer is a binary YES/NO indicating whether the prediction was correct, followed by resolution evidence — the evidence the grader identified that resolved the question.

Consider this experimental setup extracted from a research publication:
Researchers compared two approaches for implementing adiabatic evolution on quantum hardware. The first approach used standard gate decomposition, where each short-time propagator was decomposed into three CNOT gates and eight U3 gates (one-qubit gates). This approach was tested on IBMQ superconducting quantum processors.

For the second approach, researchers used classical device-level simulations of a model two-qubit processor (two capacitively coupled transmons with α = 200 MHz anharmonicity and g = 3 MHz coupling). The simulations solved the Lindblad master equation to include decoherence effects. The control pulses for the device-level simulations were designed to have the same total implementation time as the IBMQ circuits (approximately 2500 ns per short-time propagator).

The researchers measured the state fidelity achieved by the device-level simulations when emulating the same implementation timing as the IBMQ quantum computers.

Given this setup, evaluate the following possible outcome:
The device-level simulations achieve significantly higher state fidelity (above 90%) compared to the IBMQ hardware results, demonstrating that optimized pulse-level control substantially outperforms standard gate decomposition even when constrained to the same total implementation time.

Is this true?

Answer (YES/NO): NO